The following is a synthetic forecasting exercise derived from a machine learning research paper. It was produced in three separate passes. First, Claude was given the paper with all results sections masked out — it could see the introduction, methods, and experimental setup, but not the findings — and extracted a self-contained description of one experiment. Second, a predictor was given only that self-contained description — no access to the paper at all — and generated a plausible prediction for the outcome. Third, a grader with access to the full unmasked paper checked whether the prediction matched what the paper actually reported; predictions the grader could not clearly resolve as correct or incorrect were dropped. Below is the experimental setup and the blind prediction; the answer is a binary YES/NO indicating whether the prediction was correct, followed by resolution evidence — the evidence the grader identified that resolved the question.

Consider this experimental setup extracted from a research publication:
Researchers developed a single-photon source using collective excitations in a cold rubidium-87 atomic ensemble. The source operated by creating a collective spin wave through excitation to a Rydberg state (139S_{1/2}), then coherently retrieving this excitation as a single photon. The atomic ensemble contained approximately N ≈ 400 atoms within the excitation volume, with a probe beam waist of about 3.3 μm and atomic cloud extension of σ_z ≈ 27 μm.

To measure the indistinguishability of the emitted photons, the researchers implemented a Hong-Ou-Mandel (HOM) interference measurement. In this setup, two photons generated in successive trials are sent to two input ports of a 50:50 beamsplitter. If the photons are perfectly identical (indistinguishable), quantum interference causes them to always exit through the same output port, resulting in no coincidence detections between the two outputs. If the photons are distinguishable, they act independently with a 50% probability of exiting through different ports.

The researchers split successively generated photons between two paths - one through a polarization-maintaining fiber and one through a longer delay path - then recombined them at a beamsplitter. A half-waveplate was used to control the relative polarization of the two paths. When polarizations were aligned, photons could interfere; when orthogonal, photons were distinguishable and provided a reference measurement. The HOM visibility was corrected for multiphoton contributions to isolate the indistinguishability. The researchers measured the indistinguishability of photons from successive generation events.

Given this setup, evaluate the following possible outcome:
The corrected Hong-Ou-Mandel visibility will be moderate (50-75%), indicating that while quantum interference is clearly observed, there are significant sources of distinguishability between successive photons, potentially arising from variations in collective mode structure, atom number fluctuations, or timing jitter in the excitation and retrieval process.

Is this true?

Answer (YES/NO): NO